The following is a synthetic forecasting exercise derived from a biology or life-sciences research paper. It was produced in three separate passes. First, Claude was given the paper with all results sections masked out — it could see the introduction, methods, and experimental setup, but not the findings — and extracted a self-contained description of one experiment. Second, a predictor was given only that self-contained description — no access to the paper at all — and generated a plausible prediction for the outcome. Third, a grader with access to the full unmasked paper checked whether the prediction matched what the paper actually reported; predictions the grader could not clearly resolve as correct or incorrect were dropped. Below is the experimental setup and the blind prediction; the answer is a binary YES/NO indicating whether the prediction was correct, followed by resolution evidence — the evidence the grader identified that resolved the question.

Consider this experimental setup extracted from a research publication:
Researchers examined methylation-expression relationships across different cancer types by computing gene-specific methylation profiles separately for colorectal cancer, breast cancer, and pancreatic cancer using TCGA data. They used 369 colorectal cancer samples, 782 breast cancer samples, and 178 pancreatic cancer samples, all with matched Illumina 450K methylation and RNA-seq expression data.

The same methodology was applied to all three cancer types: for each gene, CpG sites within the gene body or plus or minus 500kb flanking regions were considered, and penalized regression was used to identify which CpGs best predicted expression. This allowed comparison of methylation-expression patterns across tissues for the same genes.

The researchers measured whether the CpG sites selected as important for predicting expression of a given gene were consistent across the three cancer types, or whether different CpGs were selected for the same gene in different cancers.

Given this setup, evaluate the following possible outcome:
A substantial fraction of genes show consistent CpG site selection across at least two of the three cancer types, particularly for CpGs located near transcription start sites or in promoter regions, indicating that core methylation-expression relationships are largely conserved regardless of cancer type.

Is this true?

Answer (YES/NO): NO